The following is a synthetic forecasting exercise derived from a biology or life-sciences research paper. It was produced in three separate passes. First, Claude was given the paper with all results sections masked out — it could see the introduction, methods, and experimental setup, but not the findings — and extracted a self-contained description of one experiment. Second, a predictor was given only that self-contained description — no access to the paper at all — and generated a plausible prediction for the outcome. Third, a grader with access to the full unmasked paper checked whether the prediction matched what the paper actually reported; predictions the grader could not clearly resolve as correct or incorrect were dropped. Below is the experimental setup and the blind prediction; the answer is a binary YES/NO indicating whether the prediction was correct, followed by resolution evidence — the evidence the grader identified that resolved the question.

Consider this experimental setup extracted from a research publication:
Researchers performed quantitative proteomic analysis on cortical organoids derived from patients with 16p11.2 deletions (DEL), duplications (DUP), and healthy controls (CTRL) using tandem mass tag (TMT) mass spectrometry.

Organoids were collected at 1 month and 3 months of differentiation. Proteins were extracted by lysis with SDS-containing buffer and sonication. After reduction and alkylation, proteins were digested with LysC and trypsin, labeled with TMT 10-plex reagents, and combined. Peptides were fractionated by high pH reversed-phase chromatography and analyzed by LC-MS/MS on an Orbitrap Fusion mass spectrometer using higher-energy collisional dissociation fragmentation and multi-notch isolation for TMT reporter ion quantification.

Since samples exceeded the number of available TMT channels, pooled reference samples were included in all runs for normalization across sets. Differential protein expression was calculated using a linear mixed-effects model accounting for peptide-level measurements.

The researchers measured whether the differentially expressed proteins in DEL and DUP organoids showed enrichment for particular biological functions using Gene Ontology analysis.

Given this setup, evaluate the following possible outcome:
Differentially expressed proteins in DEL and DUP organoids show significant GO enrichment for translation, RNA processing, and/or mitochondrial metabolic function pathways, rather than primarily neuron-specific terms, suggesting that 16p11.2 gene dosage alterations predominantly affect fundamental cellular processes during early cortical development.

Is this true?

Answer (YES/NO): NO